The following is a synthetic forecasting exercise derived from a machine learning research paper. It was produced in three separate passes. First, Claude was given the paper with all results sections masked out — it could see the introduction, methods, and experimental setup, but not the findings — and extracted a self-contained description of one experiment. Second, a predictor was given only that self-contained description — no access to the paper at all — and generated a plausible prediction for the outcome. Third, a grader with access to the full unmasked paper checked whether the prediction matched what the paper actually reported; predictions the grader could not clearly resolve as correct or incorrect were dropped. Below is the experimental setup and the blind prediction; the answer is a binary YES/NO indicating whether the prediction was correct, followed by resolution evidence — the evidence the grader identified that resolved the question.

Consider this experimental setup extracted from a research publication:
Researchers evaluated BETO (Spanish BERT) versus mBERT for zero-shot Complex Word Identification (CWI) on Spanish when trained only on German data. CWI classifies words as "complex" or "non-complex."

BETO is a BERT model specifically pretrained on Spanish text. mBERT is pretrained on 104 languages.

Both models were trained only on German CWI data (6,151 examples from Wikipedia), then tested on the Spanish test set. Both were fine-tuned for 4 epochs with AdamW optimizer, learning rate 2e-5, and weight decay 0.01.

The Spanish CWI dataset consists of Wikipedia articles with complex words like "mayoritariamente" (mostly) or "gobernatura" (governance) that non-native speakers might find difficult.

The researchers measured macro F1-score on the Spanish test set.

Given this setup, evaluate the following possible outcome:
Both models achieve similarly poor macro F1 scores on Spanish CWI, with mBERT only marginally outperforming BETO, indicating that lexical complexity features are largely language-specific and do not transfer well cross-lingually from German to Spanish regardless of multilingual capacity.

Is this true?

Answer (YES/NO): NO